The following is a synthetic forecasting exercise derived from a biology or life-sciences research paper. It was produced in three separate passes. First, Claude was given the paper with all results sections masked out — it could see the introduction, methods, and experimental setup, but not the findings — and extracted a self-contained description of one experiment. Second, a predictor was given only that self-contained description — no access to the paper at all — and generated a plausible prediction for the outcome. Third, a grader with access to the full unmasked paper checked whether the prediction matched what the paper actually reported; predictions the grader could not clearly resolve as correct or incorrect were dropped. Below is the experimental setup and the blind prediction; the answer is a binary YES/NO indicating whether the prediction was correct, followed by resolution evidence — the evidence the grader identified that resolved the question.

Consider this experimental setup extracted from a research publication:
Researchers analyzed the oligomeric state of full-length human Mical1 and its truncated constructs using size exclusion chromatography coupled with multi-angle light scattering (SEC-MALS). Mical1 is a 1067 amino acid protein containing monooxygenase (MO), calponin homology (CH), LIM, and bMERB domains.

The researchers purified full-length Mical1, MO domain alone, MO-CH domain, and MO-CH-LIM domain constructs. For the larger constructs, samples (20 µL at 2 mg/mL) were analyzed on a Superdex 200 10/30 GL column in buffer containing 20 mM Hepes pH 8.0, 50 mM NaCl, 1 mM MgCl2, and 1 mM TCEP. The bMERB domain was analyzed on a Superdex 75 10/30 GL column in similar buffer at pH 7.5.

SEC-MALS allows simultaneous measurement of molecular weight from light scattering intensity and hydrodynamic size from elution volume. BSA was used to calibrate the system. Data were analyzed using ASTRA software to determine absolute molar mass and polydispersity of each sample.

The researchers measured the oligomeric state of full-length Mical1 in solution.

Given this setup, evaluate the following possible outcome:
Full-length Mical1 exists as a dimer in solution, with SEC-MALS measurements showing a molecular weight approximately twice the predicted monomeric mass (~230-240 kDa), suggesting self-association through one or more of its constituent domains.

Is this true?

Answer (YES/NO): NO